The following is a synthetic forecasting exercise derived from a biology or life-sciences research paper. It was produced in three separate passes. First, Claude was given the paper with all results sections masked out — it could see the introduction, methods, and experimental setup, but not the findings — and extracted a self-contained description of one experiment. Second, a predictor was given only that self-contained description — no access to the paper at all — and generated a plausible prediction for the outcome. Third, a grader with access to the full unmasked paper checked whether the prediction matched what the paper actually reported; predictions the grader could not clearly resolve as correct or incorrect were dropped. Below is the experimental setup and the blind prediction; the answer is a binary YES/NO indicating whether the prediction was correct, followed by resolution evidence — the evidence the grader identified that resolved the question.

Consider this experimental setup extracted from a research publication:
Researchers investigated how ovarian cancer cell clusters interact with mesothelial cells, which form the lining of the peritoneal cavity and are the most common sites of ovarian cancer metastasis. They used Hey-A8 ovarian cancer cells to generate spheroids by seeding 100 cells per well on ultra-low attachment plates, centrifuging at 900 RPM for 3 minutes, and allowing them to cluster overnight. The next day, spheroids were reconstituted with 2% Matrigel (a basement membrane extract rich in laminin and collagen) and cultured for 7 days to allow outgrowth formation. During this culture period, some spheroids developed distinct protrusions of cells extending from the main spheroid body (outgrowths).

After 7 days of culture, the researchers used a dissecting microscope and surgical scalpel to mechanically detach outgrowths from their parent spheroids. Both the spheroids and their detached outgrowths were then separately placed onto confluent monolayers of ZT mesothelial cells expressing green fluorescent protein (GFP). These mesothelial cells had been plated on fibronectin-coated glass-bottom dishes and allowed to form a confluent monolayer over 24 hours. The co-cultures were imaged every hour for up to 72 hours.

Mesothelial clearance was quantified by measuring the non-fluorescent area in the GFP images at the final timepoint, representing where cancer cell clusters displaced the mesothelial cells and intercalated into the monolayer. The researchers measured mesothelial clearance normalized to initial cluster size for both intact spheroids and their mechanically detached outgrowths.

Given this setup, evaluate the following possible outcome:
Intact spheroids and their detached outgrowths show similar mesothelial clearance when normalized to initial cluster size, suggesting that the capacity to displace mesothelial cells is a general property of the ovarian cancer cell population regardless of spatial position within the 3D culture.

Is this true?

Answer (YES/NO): NO